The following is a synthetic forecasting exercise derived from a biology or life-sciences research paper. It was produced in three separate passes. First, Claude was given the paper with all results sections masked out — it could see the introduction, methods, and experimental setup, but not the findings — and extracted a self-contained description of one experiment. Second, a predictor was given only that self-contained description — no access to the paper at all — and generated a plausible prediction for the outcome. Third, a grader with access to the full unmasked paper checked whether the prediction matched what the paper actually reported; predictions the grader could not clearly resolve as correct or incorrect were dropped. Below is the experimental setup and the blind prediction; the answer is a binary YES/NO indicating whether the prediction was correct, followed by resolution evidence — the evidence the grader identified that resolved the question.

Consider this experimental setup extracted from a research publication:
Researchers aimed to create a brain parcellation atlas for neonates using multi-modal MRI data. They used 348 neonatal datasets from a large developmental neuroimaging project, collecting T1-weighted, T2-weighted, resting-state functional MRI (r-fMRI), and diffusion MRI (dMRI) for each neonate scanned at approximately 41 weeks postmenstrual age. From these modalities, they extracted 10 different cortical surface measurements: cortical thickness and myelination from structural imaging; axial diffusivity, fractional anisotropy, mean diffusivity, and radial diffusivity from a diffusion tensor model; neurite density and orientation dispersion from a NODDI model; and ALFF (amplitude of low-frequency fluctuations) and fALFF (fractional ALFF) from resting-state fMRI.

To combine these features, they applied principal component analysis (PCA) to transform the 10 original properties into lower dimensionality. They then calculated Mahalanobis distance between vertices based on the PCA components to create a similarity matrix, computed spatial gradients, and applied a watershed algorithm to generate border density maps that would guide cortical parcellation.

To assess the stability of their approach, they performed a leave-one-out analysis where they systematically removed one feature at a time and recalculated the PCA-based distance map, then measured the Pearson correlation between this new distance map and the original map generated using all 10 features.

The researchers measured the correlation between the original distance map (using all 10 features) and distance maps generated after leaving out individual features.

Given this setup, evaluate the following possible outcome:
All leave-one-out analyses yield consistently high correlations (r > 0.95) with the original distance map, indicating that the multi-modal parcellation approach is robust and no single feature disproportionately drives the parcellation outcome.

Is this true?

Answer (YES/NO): NO